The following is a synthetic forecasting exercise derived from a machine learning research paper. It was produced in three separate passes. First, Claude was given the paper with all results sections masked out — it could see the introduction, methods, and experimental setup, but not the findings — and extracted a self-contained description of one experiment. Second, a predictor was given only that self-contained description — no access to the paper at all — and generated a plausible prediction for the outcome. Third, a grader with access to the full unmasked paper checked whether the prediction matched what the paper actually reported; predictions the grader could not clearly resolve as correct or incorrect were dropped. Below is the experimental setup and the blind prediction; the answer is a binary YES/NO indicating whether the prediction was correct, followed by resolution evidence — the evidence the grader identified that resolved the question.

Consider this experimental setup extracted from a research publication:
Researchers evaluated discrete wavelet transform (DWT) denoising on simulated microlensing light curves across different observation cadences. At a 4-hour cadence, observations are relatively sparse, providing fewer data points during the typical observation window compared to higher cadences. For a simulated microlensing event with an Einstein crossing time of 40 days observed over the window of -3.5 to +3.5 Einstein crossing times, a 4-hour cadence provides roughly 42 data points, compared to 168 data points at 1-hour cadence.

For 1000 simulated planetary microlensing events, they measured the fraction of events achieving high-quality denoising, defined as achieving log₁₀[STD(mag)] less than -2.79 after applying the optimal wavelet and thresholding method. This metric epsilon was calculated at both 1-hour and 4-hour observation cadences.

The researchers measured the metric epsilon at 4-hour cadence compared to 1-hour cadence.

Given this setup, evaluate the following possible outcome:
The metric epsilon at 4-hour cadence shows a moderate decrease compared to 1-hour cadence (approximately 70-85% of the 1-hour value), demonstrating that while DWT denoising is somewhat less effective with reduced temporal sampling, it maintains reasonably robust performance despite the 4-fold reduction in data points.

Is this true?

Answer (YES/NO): NO